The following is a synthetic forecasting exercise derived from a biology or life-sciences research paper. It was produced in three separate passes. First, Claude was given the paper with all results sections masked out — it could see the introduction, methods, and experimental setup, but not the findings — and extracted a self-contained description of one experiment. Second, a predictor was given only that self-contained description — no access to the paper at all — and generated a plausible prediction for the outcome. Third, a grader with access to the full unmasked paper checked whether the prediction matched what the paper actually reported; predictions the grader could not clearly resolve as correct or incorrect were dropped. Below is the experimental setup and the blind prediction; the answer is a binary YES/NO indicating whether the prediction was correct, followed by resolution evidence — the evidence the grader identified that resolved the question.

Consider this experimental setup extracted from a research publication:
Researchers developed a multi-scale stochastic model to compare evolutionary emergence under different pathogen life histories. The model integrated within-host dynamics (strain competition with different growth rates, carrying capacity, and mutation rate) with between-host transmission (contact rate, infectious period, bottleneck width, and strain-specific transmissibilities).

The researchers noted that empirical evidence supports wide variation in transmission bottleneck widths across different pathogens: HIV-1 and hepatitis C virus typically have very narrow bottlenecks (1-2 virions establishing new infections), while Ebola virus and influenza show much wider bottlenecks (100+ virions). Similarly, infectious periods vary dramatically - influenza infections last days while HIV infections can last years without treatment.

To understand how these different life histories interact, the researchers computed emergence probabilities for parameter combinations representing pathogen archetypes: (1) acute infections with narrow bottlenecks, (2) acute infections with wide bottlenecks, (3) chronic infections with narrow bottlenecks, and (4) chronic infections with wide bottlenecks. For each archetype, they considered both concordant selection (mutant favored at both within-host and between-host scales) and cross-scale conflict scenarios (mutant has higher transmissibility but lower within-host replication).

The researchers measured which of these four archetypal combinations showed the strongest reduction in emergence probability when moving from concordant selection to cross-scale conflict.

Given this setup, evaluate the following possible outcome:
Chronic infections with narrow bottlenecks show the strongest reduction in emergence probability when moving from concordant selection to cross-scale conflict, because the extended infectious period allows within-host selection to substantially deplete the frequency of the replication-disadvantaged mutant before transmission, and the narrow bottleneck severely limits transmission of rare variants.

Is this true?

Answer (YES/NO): NO